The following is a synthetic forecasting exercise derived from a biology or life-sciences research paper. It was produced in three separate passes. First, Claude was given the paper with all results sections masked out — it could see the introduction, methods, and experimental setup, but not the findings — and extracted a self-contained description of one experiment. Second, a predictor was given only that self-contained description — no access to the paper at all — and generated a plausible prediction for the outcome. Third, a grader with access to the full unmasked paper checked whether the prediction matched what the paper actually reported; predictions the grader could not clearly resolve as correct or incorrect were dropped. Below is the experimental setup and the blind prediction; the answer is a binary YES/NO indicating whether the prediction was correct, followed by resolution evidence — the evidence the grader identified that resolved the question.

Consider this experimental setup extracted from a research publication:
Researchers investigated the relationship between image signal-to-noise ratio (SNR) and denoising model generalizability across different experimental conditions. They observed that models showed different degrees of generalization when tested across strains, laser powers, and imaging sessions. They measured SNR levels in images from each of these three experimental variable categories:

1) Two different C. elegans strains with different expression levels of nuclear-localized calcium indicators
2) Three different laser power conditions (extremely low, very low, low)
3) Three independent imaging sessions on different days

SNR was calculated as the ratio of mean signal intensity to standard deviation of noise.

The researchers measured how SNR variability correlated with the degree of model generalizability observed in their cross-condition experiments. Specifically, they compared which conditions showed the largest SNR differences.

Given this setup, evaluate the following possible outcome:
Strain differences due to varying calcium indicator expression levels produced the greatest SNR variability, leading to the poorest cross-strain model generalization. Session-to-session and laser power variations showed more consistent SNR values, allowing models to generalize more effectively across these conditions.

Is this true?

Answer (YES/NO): NO